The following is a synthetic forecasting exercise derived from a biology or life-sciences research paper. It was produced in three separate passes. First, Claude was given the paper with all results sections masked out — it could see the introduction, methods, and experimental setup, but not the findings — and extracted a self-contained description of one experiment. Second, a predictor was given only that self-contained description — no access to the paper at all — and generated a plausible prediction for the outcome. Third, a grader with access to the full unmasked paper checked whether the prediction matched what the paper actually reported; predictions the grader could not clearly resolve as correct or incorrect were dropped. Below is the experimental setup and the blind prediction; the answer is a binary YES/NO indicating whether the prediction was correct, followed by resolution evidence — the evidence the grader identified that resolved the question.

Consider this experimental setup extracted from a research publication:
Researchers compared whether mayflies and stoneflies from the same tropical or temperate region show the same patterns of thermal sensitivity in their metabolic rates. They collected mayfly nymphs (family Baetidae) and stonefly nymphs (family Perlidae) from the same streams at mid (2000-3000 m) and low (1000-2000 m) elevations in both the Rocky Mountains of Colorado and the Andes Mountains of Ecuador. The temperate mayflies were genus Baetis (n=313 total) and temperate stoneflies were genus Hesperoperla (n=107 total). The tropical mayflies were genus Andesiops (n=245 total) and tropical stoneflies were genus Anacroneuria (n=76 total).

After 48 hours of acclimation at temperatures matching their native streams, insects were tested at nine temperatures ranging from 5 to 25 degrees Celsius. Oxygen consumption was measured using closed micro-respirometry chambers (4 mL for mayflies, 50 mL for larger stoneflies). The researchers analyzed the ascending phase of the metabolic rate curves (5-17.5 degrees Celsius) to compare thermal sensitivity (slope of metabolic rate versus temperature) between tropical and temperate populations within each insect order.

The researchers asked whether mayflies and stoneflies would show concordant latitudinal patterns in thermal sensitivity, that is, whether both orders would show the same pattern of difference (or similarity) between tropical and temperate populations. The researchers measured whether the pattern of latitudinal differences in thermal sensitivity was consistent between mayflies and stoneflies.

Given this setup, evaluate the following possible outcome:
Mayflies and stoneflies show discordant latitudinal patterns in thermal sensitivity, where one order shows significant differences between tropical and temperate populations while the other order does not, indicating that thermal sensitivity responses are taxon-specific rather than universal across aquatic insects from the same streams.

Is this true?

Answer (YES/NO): YES